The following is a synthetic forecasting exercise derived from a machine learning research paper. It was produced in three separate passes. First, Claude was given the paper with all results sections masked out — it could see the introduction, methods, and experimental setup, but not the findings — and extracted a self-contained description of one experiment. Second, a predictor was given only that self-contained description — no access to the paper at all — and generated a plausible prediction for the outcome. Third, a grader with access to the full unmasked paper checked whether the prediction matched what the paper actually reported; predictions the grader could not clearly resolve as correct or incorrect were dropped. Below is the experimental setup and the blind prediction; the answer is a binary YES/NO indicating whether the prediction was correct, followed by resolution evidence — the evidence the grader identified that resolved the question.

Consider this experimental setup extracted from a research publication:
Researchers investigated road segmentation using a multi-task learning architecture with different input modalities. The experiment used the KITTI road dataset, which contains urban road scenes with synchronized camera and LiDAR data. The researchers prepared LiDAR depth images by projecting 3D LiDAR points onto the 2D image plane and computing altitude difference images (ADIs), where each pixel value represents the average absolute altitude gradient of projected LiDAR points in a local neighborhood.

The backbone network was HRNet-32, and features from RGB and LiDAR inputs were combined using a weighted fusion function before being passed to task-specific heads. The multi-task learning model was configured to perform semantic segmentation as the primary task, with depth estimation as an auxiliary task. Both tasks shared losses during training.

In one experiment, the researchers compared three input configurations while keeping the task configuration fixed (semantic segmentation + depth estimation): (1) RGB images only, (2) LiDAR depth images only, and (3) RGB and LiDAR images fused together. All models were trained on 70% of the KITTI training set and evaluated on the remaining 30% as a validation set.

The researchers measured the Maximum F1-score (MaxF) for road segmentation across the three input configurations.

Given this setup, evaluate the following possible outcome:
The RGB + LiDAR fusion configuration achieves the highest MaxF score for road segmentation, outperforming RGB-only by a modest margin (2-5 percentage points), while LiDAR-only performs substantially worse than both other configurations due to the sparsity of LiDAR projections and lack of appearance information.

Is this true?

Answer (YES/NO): NO